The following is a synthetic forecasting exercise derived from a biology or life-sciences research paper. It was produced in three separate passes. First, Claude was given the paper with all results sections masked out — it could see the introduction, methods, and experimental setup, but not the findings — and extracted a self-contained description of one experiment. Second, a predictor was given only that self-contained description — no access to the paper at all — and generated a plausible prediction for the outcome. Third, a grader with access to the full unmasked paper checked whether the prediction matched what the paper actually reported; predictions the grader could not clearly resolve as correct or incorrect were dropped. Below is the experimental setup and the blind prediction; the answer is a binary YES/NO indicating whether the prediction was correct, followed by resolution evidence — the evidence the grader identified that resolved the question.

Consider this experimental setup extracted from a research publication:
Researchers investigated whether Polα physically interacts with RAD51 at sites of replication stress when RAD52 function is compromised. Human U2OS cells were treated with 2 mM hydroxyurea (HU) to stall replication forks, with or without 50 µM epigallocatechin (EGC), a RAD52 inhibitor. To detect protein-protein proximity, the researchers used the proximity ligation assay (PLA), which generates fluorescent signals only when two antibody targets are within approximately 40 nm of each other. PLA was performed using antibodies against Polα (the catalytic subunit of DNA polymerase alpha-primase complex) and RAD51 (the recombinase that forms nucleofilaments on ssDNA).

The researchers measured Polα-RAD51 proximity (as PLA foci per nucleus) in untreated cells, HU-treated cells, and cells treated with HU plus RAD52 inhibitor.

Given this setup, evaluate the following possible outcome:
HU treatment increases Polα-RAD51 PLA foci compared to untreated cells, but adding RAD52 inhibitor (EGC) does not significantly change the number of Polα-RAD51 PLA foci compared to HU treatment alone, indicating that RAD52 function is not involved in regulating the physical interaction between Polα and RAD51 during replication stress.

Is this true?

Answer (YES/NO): NO